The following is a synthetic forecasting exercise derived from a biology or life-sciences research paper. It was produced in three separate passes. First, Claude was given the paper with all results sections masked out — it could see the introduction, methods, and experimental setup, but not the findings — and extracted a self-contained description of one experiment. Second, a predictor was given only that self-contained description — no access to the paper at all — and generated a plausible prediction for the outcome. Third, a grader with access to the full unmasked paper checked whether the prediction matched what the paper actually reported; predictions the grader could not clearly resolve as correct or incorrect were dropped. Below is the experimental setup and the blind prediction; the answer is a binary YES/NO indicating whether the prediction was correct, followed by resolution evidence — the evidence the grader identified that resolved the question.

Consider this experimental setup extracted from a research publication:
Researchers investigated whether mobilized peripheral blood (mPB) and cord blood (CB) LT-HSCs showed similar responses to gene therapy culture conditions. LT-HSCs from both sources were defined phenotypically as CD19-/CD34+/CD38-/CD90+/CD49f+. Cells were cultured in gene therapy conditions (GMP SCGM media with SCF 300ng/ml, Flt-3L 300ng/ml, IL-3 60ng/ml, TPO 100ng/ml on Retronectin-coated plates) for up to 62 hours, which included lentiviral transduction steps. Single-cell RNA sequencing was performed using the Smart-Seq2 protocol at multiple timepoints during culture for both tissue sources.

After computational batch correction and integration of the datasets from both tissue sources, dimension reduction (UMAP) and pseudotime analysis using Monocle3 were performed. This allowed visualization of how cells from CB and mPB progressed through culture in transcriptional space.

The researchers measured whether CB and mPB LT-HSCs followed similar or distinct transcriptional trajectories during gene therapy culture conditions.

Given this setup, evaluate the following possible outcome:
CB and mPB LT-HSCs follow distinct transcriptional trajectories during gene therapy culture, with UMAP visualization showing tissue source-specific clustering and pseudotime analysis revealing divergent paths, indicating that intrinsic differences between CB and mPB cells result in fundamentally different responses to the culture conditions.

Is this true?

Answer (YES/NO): NO